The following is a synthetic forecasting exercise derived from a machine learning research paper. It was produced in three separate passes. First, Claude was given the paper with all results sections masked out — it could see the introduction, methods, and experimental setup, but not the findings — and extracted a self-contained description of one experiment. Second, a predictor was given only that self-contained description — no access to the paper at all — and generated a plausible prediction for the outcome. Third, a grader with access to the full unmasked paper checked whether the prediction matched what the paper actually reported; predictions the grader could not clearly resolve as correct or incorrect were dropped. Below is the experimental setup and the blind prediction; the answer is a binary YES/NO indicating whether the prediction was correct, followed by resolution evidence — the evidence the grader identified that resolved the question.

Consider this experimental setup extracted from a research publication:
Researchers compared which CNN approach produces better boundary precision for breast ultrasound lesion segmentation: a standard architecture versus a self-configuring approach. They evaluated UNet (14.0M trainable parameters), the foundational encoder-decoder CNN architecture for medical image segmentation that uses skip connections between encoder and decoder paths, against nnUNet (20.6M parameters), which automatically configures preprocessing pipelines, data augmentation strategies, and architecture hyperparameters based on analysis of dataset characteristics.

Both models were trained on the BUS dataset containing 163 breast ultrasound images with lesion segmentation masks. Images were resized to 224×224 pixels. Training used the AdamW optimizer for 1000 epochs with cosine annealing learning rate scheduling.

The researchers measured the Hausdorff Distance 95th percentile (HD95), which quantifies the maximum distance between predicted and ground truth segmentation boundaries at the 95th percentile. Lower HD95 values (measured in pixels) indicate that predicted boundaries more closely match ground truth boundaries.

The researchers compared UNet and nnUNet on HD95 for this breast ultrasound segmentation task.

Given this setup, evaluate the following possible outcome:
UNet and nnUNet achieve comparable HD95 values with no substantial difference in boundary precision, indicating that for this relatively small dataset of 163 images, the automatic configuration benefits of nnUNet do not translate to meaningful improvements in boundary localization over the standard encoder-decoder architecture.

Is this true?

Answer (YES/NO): NO